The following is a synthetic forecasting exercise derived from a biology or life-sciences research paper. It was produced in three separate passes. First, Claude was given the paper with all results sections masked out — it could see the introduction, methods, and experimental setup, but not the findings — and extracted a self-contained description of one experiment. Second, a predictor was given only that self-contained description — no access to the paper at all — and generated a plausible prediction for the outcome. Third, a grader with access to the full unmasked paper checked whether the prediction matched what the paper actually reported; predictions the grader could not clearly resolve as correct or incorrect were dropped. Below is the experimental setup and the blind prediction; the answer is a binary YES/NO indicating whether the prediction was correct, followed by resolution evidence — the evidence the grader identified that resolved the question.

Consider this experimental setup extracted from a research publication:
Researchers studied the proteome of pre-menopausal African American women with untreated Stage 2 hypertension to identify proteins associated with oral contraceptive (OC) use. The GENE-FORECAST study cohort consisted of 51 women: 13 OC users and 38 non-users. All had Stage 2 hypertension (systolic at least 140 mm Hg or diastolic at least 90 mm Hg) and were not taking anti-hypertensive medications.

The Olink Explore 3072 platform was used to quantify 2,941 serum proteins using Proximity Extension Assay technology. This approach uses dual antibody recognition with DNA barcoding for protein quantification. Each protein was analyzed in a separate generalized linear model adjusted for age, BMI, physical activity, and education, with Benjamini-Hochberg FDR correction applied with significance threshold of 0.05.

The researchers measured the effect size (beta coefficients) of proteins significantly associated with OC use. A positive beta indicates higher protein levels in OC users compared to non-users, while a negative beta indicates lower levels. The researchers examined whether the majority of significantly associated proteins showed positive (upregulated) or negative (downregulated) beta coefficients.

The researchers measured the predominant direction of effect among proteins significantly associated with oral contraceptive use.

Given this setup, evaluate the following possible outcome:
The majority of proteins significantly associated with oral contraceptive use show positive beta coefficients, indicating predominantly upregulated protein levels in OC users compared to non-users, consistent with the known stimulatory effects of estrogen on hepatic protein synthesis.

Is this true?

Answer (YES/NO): NO